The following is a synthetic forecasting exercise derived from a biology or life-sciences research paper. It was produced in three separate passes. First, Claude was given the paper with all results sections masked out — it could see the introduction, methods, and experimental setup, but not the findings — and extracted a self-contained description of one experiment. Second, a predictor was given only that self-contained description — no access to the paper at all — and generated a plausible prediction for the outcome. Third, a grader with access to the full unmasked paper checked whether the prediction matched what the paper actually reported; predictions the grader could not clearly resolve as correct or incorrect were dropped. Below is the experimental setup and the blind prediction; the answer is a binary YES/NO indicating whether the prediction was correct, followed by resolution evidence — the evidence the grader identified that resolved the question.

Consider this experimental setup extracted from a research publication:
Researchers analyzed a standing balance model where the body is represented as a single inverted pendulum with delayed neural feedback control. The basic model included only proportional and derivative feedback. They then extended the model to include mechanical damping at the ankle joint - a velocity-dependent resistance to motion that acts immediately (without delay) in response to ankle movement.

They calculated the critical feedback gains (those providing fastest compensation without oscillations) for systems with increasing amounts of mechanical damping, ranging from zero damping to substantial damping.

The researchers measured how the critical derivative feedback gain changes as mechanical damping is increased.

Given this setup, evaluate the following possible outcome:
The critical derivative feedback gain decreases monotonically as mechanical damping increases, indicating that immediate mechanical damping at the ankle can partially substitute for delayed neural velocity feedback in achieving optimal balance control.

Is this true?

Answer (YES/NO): YES